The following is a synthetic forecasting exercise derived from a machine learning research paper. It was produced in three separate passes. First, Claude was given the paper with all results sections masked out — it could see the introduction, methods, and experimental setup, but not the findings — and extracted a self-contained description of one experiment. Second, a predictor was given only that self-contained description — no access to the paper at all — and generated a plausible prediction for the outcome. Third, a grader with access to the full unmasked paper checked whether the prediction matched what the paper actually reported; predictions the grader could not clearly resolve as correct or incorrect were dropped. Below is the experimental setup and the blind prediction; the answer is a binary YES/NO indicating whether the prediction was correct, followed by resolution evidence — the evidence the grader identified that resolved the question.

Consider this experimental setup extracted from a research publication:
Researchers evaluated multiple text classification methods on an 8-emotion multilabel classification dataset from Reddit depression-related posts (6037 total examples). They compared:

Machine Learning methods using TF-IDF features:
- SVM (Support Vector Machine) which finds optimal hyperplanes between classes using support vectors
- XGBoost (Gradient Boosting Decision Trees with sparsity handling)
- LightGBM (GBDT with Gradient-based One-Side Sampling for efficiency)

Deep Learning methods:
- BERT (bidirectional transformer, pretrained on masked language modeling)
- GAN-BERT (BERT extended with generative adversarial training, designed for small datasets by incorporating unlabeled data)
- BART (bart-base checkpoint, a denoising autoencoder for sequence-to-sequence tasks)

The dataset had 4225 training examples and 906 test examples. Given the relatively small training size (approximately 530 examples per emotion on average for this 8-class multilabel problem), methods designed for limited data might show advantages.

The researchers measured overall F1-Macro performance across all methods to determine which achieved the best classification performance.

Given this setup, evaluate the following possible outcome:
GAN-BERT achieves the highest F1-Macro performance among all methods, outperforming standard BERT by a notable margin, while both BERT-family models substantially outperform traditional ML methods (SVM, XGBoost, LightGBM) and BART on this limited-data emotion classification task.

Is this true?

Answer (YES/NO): NO